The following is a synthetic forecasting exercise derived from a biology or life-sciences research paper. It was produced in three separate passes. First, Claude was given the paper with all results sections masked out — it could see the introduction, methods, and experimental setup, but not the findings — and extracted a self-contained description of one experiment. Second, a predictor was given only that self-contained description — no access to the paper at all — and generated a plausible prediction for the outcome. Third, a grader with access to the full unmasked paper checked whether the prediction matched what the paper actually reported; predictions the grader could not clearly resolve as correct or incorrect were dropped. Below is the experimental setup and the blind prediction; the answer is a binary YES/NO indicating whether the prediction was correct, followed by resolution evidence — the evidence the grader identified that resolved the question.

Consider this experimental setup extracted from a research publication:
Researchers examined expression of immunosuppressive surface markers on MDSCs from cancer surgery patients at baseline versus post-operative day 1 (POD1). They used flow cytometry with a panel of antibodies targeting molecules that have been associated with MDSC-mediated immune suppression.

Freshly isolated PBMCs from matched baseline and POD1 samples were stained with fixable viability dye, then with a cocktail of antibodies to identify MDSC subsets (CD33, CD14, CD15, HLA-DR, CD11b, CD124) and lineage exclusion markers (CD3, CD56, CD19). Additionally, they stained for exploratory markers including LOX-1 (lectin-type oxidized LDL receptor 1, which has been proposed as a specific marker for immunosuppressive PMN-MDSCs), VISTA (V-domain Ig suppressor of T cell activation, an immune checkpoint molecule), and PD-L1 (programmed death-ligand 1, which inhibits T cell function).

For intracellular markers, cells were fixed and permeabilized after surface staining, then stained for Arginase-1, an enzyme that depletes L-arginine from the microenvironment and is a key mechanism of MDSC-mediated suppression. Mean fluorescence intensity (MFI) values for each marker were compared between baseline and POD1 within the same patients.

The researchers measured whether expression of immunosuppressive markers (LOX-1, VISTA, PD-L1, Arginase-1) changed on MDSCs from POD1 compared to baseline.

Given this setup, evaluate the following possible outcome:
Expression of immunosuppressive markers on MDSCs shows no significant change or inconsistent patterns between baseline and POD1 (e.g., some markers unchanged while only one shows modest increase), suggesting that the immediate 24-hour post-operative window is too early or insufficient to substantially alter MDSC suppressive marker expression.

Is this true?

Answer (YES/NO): YES